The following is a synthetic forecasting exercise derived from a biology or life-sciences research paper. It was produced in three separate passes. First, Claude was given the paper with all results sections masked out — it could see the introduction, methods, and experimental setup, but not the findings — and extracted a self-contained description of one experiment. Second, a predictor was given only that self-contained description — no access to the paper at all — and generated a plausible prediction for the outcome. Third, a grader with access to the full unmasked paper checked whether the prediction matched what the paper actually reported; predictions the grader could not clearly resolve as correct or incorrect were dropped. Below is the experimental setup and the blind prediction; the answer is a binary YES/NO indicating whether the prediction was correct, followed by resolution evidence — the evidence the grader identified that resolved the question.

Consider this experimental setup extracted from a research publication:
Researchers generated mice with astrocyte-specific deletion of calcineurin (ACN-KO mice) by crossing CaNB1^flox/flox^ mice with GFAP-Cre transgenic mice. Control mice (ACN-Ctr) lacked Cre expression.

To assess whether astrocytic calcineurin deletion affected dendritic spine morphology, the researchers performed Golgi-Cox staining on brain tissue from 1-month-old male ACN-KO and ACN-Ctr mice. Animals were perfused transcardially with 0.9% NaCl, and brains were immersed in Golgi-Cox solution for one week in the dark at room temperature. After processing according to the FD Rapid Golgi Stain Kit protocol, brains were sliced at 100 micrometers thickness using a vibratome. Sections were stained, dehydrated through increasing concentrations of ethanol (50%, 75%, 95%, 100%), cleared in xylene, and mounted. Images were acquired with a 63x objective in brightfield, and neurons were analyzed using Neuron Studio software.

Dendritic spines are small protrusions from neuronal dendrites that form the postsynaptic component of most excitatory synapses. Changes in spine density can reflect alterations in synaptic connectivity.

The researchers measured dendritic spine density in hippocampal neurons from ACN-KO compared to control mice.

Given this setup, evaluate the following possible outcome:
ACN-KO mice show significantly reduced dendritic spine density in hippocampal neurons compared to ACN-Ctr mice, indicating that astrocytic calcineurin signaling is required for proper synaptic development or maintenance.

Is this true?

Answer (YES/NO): NO